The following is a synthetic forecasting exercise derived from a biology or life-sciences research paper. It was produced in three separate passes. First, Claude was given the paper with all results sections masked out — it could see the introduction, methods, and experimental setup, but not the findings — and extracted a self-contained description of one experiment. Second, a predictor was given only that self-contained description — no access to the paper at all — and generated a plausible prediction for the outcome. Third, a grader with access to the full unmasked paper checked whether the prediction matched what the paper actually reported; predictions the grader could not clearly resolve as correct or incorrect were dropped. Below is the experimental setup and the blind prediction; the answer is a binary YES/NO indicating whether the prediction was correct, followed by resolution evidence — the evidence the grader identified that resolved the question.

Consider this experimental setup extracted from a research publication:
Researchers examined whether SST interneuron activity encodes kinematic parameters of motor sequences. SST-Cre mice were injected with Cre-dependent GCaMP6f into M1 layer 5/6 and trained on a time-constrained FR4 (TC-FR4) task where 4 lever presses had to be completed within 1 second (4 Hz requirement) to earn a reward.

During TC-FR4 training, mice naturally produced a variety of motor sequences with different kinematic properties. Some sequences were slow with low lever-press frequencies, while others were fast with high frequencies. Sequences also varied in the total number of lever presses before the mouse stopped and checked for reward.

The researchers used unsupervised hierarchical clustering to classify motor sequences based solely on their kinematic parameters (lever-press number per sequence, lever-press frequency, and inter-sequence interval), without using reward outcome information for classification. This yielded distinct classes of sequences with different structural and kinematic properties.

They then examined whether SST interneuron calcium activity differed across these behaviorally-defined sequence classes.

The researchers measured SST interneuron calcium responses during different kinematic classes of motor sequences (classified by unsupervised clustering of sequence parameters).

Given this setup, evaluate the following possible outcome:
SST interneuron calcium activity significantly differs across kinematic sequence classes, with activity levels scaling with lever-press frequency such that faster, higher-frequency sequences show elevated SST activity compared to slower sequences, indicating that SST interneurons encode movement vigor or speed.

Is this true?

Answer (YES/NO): YES